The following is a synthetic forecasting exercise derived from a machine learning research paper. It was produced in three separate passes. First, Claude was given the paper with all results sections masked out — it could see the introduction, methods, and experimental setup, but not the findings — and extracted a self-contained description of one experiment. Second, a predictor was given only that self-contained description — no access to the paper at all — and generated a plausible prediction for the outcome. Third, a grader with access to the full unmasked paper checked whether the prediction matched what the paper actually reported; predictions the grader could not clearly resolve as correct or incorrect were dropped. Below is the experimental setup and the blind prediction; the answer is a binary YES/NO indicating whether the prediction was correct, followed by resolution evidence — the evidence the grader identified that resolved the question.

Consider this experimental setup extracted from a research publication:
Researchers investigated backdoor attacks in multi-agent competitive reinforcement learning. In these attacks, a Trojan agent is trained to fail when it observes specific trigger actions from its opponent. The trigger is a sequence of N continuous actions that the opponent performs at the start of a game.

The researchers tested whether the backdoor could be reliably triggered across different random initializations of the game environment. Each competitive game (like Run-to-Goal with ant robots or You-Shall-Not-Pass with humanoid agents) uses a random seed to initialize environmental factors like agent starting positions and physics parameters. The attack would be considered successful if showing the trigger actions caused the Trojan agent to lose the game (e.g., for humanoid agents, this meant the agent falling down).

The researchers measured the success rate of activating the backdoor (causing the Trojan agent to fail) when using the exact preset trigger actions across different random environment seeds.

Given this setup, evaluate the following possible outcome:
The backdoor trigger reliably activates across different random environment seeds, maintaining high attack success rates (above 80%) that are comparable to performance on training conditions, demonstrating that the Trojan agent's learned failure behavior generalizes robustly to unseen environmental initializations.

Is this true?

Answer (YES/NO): NO